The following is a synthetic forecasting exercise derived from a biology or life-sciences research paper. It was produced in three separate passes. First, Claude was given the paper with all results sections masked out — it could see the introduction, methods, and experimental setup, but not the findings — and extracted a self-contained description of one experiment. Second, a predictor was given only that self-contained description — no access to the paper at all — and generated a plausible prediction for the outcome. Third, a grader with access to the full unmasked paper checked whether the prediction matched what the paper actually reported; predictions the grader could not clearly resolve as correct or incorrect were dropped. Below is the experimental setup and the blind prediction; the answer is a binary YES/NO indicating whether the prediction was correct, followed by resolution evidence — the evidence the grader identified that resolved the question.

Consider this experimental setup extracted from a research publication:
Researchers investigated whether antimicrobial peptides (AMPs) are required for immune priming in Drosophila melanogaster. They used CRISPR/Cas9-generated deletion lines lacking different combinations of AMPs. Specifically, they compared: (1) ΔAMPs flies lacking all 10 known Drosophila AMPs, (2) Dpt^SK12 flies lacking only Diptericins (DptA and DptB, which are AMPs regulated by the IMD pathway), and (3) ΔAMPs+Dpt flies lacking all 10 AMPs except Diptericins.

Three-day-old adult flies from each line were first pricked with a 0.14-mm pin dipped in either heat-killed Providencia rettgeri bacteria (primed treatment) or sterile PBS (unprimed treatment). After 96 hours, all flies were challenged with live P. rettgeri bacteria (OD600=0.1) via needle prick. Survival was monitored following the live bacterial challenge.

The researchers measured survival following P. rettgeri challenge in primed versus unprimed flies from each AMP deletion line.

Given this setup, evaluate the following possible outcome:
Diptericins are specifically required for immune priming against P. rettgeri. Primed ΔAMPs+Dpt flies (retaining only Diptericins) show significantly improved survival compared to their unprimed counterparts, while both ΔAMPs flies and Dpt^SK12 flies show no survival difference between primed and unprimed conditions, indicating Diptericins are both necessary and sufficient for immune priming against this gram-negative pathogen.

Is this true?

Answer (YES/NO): NO